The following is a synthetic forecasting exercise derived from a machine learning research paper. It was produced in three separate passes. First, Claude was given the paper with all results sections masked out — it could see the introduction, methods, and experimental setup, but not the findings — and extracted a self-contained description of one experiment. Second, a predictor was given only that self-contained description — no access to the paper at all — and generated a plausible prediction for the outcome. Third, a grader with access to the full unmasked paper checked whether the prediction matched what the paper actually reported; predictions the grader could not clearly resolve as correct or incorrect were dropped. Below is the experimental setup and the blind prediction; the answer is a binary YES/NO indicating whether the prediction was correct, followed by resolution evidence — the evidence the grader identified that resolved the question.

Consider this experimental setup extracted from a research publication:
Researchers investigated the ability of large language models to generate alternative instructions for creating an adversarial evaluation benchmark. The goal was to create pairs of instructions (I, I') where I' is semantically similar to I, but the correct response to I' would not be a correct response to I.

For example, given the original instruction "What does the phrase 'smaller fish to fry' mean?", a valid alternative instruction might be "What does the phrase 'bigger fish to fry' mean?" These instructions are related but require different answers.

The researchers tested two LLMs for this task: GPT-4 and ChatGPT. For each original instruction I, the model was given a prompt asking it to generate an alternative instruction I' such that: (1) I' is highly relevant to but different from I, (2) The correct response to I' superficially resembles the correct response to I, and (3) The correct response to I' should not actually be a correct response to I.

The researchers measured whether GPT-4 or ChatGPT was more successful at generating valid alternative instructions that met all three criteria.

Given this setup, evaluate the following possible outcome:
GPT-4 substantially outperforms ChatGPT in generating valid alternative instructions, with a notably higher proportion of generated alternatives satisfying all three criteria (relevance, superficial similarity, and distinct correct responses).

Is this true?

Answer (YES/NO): YES